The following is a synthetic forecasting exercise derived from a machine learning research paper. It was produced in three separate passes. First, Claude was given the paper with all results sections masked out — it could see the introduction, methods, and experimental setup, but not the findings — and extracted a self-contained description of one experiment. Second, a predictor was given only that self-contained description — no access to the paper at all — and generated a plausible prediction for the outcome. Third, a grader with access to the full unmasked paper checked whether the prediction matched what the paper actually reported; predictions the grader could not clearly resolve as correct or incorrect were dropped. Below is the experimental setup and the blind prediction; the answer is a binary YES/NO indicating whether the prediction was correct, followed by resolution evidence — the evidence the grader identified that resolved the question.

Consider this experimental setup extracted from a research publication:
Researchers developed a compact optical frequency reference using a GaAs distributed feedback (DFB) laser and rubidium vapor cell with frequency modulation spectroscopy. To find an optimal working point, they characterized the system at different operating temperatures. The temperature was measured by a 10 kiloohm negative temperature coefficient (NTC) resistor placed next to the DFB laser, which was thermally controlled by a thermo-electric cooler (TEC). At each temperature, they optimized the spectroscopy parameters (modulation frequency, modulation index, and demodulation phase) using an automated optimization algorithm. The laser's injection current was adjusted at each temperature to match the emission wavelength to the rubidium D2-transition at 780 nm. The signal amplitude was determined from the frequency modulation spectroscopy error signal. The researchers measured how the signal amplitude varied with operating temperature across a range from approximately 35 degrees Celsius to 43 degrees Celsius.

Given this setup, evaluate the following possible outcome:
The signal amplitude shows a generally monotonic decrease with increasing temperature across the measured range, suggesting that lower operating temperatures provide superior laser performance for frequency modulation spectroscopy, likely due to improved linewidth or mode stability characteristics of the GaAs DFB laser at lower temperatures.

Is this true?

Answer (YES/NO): NO